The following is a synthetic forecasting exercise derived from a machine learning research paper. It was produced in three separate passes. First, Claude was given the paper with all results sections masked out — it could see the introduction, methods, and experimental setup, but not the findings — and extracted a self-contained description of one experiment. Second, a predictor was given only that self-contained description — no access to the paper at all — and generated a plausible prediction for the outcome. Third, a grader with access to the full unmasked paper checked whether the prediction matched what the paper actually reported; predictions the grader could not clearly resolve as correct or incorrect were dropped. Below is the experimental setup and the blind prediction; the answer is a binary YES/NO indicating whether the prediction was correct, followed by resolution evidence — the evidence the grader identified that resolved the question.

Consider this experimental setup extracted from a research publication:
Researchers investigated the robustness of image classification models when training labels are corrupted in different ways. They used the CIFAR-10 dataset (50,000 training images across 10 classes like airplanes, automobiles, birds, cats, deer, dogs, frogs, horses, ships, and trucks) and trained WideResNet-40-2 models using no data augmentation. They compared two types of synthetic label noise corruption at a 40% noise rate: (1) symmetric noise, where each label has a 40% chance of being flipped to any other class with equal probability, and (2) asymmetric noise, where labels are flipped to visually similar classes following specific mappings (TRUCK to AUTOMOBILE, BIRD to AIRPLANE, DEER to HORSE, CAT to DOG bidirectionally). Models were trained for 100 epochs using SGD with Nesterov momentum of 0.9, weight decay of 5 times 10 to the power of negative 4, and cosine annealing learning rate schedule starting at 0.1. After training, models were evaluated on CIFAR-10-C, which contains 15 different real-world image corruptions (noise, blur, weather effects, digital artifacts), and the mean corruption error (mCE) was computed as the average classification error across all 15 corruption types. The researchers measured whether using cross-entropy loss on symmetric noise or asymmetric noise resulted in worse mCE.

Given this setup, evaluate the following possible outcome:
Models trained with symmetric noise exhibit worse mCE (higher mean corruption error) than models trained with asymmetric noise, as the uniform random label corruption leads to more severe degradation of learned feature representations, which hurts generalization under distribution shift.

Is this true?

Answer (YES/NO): YES